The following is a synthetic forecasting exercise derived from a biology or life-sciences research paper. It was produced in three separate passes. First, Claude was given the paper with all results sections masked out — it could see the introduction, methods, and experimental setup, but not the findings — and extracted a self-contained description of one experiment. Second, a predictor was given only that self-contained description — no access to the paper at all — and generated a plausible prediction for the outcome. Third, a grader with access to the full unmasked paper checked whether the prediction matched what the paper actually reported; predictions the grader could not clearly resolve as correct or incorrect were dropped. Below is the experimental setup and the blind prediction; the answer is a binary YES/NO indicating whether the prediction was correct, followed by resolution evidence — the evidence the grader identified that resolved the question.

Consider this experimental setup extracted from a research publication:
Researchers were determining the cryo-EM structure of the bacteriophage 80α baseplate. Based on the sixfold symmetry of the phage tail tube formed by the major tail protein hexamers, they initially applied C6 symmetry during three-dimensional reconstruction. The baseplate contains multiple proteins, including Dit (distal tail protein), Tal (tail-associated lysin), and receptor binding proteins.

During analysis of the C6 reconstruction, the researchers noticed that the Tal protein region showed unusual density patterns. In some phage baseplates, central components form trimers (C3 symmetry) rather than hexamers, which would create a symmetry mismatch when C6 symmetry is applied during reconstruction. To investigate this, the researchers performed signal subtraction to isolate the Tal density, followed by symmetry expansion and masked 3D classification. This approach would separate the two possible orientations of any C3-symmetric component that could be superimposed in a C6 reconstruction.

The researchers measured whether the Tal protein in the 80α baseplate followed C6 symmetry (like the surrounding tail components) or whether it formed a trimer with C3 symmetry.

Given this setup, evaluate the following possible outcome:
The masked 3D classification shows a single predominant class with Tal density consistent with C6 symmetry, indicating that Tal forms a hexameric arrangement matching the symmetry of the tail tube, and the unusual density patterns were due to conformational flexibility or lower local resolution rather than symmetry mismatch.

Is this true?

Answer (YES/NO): NO